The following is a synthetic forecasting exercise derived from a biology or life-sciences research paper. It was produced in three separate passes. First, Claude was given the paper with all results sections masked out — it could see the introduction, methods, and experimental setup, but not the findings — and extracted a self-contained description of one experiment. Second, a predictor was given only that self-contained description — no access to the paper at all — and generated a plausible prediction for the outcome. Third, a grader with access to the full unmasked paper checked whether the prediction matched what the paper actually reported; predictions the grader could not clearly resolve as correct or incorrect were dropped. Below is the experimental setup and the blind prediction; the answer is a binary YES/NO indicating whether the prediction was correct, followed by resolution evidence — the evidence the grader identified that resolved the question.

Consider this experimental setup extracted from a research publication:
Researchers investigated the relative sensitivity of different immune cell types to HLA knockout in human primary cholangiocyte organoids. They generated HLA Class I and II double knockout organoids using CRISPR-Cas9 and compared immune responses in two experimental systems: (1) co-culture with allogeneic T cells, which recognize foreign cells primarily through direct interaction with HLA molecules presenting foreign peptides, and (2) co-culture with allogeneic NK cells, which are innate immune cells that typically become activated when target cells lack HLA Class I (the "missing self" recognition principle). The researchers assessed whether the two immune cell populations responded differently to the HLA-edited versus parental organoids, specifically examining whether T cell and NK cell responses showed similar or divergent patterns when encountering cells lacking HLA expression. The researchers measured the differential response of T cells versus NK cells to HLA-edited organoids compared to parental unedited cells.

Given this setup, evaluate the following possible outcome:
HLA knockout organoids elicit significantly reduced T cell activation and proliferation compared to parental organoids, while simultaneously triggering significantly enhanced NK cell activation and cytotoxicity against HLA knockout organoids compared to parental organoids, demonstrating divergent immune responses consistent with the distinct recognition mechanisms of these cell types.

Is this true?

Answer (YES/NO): NO